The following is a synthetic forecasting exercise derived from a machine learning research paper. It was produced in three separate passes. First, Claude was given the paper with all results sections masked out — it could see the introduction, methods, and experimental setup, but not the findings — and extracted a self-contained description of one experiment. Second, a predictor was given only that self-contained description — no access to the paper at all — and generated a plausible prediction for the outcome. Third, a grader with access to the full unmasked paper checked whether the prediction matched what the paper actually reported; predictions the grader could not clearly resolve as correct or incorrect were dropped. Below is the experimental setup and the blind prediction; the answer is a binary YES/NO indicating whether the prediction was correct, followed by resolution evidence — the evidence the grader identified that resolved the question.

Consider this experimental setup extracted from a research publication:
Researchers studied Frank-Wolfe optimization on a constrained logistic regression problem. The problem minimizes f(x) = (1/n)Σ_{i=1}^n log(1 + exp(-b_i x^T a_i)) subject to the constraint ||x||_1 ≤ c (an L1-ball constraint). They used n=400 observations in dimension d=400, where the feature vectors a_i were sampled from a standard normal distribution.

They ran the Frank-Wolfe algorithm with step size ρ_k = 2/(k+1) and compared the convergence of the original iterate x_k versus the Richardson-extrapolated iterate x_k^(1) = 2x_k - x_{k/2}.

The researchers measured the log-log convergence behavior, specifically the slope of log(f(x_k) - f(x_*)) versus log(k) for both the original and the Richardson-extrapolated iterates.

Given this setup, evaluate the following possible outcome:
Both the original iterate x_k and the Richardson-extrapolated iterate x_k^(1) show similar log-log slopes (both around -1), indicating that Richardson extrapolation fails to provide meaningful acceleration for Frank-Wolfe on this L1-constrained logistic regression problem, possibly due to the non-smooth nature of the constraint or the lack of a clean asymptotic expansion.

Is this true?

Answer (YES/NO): NO